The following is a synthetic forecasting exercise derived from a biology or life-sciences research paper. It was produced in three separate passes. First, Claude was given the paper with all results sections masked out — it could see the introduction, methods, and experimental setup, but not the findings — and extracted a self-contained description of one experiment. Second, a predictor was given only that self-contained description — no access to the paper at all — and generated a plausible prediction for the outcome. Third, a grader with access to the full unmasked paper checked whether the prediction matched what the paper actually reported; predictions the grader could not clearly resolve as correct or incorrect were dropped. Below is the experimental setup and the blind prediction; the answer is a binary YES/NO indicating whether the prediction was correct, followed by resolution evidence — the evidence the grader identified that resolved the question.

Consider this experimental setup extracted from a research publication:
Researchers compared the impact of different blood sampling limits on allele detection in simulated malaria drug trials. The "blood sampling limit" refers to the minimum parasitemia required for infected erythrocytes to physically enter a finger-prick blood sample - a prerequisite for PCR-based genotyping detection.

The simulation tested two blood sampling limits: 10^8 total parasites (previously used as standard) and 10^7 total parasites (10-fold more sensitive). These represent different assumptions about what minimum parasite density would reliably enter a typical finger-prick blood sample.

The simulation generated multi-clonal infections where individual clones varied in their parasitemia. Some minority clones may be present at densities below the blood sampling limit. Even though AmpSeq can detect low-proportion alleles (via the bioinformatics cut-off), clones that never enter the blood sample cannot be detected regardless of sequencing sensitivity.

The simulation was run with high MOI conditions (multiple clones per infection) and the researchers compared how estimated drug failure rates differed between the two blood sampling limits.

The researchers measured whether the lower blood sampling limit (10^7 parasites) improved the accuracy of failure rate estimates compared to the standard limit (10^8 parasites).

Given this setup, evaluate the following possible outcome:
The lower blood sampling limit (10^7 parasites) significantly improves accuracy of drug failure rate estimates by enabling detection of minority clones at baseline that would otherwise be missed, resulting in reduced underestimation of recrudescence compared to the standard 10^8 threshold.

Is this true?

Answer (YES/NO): NO